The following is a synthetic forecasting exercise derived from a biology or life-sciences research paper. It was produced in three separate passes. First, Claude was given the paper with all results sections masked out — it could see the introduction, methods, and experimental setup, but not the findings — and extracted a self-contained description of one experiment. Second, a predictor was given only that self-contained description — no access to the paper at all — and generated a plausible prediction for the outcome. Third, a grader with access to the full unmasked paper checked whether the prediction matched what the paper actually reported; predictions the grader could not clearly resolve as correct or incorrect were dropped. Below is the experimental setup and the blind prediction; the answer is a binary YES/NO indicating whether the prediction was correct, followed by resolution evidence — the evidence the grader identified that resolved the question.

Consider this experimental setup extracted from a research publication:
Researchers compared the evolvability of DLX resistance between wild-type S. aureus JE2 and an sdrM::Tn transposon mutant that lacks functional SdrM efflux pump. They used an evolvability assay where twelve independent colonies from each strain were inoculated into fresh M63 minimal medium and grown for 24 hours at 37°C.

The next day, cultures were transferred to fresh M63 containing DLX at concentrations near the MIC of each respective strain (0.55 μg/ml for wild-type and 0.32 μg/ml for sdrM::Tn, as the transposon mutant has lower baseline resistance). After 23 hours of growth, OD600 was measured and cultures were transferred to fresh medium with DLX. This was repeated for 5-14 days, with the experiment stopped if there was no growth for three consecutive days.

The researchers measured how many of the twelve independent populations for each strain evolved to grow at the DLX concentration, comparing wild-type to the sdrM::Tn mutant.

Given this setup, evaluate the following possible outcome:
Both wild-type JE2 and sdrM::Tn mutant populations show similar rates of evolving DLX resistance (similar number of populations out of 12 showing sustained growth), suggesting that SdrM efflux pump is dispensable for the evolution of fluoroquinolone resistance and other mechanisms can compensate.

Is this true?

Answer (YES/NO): NO